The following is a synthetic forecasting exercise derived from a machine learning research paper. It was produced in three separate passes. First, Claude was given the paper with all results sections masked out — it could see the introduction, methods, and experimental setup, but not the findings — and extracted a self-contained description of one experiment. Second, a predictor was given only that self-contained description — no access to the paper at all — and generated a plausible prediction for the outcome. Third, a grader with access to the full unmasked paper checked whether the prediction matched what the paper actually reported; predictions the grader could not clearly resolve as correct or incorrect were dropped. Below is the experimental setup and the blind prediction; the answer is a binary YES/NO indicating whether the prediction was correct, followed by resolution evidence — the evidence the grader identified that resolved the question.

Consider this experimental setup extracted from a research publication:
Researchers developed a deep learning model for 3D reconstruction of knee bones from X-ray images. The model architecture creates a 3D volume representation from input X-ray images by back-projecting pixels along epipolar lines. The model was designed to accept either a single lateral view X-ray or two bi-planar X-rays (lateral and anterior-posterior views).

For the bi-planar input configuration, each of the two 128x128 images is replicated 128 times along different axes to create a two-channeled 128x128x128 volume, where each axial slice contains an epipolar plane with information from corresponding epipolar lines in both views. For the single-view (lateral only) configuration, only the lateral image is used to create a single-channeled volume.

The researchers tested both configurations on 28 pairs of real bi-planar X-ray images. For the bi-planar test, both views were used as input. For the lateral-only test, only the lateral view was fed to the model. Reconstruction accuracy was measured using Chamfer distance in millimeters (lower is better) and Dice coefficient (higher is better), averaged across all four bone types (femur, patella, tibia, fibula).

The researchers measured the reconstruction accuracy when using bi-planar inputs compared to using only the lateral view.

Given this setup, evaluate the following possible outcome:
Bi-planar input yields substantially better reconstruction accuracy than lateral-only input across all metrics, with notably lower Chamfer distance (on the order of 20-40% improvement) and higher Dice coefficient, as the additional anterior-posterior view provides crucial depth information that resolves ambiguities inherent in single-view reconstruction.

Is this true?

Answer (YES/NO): YES